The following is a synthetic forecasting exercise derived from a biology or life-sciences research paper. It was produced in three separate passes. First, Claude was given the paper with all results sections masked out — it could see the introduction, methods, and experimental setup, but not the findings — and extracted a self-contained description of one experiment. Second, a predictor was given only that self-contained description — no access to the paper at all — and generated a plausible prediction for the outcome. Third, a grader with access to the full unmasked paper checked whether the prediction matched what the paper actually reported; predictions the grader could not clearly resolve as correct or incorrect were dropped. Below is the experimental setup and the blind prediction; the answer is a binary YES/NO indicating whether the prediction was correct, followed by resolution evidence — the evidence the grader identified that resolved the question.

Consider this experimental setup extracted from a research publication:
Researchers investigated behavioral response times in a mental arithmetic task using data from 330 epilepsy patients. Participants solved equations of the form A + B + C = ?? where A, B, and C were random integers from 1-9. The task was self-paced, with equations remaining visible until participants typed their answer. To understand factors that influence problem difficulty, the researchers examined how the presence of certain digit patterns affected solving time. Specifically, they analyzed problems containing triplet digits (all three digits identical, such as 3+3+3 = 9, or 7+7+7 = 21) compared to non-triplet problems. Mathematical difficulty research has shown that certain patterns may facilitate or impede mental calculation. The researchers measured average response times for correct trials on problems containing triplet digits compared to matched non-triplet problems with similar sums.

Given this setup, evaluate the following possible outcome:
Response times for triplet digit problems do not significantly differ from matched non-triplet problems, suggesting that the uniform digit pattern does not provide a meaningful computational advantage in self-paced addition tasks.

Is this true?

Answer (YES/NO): NO